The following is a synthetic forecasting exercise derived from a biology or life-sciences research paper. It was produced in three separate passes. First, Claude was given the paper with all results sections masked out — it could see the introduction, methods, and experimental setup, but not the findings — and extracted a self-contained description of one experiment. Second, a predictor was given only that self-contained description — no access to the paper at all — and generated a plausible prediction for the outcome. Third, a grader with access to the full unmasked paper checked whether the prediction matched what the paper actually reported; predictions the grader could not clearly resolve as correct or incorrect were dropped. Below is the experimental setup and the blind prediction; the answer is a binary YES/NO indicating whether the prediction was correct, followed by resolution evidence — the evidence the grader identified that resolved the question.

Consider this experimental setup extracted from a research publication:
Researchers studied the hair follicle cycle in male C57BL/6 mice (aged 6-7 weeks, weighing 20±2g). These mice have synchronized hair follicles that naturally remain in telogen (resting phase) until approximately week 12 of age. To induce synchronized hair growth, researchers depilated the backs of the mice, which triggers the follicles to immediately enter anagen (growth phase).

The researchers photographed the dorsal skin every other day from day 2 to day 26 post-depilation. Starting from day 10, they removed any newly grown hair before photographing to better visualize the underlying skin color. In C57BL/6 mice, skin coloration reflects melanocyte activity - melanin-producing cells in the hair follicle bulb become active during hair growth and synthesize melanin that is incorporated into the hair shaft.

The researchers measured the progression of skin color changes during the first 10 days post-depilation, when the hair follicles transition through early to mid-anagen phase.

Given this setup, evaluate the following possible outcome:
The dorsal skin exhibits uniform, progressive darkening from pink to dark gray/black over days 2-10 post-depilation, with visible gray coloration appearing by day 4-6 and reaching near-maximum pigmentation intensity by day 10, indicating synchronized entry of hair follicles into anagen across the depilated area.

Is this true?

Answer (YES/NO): NO